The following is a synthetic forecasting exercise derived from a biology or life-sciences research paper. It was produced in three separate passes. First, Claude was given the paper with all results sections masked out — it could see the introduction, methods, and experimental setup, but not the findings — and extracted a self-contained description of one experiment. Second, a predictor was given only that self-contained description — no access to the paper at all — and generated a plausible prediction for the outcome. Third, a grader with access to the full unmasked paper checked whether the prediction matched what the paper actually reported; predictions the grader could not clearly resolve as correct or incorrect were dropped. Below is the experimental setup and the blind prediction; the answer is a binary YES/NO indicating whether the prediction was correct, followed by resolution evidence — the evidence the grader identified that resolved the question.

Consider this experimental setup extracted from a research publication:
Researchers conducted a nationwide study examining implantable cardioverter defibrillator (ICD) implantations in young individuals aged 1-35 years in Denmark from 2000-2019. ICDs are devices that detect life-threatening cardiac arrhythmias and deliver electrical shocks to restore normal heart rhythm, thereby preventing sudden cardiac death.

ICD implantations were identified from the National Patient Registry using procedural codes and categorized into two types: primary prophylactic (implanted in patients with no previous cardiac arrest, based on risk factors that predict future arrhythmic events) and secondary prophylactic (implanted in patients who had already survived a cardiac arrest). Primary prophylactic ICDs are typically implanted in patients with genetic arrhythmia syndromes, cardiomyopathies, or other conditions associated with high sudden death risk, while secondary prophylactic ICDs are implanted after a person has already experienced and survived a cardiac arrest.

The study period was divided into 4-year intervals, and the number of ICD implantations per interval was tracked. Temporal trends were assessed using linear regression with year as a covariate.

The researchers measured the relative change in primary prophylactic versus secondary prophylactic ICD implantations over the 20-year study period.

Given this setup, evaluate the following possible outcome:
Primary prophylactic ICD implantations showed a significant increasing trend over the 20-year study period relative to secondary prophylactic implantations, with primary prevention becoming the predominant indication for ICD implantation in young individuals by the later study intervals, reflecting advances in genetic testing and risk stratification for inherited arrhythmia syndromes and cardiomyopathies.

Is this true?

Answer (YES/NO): NO